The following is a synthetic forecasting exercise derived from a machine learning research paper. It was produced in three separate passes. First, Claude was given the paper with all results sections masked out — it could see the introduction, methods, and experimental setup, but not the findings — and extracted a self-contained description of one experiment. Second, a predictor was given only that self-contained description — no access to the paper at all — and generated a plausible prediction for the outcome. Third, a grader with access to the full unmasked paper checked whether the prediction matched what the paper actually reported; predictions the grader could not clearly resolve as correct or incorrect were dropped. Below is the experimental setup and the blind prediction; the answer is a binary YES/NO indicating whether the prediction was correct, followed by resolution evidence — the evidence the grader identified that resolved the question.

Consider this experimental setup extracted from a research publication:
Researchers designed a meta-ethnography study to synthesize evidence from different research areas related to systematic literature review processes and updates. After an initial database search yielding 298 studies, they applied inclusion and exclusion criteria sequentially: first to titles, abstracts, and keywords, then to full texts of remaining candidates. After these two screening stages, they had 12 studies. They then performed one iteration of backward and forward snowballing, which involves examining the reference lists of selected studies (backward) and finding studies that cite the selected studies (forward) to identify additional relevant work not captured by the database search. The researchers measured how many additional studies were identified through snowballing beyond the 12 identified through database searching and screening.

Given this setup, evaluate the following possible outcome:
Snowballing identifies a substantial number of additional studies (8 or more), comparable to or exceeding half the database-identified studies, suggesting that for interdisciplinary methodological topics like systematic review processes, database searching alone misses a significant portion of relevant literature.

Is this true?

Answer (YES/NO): NO